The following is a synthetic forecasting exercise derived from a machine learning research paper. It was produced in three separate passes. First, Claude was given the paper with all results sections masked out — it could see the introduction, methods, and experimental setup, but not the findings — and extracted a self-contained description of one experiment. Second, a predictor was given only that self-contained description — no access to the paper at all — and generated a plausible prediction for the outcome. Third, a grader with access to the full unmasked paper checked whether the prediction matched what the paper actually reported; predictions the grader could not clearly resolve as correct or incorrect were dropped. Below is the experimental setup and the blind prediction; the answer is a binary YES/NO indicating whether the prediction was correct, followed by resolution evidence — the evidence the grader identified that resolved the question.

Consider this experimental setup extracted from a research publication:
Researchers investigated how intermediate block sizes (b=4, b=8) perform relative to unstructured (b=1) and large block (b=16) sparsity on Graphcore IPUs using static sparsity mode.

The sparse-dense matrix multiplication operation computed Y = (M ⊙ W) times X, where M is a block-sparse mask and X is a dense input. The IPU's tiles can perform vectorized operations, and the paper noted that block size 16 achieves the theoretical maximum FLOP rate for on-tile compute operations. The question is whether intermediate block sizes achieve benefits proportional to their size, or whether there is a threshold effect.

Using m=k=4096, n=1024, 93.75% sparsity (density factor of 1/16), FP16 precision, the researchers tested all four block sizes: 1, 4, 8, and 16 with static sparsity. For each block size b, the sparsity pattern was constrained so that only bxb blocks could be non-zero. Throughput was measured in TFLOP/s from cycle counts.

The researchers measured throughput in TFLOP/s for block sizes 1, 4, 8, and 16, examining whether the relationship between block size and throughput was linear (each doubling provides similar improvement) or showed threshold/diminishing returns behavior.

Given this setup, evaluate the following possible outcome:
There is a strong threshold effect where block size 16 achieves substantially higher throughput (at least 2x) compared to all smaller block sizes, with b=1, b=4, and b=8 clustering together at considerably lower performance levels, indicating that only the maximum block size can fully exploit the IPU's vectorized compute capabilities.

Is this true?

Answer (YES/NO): NO